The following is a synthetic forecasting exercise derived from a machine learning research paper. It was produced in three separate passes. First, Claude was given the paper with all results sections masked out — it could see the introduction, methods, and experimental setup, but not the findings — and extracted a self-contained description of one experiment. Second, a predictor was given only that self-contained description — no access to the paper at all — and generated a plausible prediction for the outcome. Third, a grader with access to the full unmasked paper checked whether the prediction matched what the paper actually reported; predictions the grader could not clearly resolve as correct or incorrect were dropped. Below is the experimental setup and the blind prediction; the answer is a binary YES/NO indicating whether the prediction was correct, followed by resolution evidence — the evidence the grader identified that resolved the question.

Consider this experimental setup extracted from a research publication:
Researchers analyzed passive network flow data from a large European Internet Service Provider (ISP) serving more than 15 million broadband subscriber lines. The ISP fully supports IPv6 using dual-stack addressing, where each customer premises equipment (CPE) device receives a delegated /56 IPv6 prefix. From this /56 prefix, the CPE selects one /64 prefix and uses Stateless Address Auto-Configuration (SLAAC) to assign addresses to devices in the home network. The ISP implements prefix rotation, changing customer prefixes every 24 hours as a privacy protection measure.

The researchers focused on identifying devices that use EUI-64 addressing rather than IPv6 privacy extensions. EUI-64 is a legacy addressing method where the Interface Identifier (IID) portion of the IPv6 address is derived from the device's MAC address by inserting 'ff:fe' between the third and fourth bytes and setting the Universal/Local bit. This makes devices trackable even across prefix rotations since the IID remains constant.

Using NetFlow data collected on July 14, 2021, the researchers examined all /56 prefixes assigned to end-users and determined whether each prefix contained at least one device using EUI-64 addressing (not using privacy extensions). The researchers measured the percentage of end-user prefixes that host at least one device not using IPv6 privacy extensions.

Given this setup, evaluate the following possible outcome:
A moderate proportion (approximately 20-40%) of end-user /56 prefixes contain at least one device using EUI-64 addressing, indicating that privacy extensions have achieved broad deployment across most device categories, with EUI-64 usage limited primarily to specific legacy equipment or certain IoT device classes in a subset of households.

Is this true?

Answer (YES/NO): NO